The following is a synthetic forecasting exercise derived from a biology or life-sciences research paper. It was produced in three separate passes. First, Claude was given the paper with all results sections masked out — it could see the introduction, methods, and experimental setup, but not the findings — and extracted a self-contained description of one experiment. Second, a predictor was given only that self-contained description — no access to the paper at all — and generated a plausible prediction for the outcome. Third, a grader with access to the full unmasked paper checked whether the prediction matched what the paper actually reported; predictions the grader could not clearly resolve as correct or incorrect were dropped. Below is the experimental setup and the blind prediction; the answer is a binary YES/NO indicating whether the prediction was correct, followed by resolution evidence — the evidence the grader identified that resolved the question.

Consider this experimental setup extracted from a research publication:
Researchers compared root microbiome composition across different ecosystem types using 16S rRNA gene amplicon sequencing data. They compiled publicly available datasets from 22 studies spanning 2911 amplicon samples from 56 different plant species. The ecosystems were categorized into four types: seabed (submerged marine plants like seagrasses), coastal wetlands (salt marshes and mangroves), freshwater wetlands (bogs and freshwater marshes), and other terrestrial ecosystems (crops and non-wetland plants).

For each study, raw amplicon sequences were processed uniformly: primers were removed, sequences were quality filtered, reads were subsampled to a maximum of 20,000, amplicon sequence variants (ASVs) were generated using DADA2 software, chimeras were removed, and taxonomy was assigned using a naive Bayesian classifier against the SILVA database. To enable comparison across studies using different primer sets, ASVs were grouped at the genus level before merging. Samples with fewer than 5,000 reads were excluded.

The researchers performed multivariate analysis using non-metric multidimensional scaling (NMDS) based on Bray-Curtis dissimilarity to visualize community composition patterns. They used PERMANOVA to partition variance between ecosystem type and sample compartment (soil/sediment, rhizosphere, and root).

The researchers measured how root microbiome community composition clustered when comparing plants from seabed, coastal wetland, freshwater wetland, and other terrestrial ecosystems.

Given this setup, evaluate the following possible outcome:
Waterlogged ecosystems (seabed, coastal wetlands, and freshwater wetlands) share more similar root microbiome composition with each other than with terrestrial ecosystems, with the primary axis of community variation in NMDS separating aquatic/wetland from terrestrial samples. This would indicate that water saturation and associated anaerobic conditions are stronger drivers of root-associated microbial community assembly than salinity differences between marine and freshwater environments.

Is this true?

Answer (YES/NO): NO